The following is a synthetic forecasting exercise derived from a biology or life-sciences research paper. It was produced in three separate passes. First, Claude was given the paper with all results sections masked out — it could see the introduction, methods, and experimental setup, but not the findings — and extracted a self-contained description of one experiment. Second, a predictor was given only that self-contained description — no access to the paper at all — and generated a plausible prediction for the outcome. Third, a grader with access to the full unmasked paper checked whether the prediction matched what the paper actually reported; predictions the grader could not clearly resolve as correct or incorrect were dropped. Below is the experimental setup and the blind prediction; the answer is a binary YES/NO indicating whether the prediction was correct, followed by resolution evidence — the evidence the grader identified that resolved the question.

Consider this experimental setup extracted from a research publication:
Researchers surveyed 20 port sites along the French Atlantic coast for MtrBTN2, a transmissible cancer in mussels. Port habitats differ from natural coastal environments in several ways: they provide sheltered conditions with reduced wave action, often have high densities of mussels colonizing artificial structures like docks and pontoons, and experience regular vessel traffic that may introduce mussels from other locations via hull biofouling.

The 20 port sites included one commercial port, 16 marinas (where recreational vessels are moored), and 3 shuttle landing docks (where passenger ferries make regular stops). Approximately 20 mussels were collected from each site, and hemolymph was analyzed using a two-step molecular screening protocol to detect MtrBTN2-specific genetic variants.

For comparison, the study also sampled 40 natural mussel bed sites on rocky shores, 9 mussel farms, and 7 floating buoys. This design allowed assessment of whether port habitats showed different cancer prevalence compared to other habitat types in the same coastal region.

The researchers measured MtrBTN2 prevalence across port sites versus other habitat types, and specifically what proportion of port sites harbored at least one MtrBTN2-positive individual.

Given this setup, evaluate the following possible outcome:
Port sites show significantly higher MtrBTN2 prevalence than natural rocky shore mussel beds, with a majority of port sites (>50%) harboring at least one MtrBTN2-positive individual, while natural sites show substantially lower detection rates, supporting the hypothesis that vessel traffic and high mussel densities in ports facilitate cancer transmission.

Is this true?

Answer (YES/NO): NO